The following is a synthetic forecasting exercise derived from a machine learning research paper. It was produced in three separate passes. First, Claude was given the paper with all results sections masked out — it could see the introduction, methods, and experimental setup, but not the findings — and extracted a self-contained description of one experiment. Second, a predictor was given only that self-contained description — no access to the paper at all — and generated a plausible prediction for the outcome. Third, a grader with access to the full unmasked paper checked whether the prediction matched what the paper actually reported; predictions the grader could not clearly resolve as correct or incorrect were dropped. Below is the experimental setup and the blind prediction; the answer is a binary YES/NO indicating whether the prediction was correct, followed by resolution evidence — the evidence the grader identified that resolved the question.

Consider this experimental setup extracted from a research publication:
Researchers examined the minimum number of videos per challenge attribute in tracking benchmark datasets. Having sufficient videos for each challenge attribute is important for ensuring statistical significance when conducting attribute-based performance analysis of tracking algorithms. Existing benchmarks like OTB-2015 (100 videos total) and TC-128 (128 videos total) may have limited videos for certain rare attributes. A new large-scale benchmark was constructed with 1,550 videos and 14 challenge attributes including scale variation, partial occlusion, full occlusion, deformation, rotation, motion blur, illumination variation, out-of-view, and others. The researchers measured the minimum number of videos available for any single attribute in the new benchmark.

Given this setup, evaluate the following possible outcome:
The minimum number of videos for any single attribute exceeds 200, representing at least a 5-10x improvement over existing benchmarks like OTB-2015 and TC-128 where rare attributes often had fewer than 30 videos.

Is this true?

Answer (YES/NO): NO